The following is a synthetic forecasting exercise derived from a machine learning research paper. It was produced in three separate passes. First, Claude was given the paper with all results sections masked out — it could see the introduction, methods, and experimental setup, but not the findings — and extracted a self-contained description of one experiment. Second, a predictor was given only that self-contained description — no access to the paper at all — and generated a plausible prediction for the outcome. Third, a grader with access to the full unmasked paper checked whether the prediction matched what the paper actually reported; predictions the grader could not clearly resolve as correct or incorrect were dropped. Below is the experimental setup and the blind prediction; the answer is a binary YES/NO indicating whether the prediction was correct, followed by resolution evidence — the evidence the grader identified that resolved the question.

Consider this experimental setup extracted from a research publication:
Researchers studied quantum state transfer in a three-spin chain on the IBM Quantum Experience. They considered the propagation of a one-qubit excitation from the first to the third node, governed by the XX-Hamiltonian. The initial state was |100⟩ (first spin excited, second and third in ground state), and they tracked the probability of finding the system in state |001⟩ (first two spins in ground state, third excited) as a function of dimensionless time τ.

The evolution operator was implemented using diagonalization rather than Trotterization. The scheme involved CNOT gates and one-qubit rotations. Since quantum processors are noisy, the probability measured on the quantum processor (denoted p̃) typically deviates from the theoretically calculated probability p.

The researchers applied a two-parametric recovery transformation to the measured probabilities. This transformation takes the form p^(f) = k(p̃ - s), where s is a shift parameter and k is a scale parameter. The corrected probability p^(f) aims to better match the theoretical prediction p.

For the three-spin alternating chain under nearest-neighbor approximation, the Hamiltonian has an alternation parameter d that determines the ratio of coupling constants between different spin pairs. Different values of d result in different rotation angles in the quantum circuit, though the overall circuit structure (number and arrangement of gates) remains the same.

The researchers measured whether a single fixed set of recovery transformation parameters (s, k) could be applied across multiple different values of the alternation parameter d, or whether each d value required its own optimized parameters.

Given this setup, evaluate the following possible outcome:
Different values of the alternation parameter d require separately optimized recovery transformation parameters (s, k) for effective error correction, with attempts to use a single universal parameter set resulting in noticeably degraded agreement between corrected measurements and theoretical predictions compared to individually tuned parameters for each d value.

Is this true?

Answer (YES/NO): NO